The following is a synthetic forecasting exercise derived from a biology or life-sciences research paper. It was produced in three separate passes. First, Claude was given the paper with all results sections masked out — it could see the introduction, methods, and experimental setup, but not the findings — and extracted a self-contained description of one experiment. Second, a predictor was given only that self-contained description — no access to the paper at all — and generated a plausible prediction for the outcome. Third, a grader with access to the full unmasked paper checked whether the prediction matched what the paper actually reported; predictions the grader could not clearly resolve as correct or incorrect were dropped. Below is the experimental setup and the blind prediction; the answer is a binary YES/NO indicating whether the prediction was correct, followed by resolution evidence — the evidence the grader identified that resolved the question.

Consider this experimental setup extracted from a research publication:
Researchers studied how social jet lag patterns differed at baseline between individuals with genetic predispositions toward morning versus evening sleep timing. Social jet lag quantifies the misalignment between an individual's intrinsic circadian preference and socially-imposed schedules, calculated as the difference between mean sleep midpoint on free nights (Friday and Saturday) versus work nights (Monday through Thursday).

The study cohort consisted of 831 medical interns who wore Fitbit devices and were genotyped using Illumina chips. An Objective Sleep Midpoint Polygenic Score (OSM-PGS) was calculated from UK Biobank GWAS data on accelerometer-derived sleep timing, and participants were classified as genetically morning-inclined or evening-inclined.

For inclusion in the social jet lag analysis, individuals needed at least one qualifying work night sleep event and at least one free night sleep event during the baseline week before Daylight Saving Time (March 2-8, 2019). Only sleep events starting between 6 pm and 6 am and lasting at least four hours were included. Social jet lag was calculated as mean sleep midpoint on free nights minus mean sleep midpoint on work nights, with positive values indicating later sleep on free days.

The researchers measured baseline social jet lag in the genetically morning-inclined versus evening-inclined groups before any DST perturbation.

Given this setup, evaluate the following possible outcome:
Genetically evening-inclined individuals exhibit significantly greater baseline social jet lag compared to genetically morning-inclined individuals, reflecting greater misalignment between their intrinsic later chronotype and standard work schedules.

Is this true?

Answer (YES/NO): NO